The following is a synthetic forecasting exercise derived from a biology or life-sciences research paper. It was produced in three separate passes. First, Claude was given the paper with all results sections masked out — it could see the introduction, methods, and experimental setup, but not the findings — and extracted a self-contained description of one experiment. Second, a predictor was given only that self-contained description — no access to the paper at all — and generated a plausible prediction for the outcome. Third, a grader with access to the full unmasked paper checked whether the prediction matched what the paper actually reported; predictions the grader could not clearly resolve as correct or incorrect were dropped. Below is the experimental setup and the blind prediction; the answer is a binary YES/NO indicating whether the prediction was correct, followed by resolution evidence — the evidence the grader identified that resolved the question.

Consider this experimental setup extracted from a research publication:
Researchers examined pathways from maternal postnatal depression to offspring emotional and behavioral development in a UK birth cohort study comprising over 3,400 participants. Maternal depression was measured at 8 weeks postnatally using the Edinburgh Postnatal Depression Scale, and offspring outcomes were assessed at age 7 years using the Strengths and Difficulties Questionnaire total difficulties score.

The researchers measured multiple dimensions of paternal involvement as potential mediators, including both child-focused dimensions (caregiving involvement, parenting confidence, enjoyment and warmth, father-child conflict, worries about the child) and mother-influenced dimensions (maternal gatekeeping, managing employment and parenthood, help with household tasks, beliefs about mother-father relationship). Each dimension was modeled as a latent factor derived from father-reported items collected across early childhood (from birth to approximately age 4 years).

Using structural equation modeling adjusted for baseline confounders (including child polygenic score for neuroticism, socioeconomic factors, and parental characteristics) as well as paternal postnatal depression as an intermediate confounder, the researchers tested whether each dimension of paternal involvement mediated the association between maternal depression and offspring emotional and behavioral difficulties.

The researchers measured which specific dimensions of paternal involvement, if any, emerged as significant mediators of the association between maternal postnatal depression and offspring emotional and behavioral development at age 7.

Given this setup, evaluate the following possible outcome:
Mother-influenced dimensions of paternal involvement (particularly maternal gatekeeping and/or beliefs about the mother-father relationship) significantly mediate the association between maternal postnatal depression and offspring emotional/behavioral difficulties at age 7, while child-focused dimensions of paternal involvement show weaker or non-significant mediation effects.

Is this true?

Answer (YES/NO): NO